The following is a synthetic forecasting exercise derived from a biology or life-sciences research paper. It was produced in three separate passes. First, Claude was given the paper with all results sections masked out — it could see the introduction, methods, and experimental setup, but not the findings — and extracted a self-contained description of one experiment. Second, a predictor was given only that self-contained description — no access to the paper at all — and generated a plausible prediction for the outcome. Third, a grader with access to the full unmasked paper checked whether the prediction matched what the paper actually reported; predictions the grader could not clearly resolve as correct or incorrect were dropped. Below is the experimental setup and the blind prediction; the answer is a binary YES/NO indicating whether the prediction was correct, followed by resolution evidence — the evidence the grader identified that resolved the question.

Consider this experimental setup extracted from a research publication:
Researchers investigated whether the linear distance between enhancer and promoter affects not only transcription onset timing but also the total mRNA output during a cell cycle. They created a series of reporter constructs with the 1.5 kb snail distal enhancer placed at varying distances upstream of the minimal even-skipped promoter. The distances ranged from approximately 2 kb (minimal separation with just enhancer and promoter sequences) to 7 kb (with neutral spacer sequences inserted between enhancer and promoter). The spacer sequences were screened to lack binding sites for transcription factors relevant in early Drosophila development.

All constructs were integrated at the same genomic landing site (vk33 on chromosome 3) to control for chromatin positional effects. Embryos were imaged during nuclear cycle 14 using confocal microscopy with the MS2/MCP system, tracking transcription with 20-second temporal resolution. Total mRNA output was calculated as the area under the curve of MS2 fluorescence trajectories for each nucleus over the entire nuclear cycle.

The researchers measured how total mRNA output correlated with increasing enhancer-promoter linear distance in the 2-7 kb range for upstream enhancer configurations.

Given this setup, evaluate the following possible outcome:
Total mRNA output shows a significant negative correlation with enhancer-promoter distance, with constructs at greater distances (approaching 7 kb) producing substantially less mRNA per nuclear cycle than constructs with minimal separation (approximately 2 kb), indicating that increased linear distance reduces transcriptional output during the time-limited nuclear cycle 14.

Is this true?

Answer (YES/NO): NO